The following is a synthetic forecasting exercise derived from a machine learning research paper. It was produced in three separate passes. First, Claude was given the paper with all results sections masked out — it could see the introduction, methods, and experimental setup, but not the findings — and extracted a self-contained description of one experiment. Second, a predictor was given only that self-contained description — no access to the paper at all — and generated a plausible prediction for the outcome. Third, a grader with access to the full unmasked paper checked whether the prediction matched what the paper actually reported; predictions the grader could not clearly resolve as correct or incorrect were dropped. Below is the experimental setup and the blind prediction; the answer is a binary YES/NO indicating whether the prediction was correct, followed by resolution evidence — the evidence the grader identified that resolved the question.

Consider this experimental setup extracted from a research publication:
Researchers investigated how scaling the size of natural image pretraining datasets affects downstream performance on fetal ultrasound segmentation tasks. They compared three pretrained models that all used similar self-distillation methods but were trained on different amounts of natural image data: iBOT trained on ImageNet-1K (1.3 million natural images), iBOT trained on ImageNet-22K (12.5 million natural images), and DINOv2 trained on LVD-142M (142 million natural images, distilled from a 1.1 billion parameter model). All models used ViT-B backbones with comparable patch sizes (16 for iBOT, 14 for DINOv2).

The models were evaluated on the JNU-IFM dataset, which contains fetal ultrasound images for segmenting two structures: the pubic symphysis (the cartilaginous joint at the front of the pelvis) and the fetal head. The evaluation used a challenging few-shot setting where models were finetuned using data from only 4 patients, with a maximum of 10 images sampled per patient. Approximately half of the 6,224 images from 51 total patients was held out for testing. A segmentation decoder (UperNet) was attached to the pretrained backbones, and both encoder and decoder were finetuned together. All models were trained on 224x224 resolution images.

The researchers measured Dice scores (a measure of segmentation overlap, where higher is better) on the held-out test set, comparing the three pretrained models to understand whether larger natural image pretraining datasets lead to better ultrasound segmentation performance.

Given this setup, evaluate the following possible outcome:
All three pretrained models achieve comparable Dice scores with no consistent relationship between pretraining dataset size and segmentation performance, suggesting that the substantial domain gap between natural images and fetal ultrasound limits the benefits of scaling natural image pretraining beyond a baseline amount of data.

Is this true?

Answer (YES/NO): YES